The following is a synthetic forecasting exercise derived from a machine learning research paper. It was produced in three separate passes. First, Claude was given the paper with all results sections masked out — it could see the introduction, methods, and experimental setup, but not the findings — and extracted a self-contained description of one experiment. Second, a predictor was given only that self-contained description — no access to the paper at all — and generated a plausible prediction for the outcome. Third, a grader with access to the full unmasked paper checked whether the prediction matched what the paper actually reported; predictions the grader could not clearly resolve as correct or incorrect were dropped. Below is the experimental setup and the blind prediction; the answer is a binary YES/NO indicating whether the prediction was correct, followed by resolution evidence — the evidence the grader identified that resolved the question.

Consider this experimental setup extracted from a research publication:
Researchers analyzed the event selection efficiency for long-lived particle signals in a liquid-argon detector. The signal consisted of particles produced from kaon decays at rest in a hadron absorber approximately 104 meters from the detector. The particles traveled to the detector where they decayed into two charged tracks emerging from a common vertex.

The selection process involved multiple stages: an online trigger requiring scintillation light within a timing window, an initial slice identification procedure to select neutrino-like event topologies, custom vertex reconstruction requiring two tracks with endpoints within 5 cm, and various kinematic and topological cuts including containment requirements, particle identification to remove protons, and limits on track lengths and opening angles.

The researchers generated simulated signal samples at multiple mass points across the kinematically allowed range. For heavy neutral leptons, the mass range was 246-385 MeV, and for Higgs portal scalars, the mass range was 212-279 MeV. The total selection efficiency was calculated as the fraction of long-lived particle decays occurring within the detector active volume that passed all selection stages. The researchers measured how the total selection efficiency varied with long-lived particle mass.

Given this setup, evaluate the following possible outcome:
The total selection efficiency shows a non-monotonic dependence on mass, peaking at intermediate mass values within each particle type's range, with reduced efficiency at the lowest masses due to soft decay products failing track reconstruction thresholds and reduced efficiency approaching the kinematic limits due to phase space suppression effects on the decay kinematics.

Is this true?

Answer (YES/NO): NO